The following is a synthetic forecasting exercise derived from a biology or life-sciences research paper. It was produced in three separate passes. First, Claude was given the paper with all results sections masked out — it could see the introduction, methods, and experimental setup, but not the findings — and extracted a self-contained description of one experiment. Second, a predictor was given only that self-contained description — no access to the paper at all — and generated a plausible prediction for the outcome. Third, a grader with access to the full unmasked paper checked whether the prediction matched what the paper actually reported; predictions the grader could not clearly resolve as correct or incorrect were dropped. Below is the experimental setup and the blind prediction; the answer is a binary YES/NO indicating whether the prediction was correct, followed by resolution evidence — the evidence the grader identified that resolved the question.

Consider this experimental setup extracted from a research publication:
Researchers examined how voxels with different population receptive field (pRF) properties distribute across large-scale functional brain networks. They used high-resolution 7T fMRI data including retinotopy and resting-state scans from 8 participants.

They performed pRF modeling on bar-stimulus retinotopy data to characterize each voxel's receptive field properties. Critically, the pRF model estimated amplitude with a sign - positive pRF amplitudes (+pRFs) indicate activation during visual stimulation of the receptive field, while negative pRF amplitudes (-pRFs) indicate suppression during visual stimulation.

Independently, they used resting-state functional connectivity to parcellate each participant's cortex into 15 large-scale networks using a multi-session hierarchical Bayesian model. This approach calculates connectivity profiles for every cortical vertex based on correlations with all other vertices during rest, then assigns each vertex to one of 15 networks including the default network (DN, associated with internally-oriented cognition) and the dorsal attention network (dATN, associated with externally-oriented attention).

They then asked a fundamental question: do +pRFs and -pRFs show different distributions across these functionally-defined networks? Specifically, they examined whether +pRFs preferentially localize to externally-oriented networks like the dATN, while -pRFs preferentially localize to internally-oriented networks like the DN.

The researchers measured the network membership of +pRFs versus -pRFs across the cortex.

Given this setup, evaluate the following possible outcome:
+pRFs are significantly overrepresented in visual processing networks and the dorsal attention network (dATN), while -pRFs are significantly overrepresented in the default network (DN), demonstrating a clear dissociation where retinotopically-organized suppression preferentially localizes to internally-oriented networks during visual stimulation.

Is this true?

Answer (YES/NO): YES